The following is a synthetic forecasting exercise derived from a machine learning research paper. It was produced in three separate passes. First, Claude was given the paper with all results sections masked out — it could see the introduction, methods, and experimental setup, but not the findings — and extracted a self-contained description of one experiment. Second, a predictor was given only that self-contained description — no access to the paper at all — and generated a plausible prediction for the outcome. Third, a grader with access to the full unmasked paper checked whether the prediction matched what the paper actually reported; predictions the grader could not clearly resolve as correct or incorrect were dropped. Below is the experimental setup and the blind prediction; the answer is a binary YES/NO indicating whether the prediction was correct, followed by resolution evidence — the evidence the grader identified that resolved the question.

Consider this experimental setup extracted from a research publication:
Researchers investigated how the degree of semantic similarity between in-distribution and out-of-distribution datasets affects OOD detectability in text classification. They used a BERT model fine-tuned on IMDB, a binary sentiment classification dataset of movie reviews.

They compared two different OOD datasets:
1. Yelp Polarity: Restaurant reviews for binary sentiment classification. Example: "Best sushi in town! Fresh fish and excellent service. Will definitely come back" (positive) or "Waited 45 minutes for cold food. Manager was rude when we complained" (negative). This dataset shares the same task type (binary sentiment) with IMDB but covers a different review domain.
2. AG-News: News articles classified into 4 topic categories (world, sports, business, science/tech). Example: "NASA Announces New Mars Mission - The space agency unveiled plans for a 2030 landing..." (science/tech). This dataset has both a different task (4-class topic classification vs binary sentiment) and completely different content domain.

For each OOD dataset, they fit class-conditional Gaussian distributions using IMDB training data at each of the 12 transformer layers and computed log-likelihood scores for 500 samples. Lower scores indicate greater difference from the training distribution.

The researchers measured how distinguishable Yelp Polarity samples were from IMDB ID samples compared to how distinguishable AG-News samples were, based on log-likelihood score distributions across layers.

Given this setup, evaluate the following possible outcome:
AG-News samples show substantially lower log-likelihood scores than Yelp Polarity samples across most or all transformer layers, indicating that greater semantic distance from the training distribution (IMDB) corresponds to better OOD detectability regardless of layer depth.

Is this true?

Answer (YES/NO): NO